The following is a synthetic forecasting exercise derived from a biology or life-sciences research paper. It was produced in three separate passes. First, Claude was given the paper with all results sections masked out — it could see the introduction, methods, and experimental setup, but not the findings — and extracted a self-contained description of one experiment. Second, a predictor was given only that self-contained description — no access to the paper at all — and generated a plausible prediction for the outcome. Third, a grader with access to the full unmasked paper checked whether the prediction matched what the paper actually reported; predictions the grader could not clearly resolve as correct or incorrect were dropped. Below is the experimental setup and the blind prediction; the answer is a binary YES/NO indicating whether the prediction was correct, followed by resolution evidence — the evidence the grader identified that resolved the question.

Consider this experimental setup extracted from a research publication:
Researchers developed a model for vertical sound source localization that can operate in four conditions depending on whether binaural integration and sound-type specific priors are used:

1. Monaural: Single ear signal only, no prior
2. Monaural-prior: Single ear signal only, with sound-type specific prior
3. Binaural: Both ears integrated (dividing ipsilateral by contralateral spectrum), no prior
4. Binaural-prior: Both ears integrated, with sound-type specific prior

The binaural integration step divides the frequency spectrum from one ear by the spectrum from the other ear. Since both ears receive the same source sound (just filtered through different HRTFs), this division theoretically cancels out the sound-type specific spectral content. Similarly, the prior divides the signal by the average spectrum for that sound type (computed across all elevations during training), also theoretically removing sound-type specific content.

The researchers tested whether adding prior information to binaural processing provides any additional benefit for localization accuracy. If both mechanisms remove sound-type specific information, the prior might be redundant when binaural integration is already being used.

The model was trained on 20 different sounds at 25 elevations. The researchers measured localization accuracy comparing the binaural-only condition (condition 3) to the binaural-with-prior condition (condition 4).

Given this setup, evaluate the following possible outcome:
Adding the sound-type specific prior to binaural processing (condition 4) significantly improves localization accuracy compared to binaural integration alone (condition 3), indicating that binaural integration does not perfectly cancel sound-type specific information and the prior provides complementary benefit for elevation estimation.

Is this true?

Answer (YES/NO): YES